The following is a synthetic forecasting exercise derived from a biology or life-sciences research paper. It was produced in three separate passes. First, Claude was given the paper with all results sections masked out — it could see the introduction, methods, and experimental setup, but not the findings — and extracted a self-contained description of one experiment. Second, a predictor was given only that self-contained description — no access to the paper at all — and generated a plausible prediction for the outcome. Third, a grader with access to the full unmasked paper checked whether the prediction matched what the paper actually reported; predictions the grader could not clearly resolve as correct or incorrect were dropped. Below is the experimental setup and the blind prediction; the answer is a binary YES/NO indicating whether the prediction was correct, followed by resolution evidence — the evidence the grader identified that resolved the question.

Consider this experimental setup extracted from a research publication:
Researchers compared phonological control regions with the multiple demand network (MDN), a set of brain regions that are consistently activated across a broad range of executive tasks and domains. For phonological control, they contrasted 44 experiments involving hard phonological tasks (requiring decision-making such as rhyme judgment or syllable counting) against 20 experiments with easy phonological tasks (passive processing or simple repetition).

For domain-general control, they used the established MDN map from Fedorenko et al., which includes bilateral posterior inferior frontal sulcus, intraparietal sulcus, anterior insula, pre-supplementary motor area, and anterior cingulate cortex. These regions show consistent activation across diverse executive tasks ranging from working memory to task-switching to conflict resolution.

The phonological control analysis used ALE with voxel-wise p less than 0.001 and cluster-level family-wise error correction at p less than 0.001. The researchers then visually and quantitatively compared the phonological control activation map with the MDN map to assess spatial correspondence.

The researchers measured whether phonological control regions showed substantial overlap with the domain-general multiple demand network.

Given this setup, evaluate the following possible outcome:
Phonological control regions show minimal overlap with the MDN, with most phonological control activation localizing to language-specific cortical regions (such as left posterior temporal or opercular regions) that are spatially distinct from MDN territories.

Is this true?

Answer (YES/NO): NO